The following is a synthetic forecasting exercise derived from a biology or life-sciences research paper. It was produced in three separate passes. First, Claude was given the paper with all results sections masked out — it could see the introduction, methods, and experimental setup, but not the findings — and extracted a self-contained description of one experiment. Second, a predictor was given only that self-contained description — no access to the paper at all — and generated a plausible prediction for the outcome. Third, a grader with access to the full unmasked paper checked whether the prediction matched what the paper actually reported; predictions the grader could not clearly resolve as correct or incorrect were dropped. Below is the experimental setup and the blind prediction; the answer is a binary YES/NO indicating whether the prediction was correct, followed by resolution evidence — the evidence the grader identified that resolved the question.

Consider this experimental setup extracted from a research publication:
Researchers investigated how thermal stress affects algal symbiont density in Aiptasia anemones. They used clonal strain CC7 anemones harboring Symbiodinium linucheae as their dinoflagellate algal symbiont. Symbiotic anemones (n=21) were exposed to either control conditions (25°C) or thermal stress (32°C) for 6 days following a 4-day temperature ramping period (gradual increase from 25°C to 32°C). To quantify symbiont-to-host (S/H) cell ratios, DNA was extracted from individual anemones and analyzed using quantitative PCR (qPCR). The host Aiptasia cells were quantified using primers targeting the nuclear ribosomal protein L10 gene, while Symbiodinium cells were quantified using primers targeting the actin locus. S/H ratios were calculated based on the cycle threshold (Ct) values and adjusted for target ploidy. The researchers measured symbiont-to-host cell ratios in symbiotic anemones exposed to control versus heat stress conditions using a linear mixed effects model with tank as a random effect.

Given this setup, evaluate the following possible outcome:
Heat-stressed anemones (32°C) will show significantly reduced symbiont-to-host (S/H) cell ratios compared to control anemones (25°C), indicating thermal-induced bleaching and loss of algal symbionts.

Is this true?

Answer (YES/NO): YES